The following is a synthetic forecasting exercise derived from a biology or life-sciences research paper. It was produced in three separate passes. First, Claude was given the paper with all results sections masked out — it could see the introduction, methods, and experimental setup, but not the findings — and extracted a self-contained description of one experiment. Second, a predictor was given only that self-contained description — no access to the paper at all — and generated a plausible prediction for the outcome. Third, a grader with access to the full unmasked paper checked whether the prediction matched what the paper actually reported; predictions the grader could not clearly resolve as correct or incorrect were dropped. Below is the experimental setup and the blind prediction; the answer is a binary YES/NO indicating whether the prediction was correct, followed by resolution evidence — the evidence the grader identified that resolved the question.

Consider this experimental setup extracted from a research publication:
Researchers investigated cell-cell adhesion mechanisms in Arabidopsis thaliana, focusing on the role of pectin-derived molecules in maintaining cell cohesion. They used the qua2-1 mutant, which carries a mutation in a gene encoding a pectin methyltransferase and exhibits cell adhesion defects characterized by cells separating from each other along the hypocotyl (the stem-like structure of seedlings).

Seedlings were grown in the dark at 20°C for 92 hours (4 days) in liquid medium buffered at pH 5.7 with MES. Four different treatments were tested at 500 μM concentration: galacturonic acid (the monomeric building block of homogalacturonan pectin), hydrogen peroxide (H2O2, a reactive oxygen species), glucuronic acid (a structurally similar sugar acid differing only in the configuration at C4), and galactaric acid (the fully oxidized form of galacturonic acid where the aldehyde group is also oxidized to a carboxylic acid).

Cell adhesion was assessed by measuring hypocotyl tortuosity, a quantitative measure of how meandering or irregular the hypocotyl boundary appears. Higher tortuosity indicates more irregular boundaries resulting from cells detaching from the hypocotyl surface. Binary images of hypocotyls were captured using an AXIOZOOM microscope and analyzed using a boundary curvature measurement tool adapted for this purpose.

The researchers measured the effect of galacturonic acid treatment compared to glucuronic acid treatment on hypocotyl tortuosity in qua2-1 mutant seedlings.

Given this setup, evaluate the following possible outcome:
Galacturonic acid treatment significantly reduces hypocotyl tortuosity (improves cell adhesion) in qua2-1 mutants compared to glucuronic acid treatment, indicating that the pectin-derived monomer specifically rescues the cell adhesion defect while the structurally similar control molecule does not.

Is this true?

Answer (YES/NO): YES